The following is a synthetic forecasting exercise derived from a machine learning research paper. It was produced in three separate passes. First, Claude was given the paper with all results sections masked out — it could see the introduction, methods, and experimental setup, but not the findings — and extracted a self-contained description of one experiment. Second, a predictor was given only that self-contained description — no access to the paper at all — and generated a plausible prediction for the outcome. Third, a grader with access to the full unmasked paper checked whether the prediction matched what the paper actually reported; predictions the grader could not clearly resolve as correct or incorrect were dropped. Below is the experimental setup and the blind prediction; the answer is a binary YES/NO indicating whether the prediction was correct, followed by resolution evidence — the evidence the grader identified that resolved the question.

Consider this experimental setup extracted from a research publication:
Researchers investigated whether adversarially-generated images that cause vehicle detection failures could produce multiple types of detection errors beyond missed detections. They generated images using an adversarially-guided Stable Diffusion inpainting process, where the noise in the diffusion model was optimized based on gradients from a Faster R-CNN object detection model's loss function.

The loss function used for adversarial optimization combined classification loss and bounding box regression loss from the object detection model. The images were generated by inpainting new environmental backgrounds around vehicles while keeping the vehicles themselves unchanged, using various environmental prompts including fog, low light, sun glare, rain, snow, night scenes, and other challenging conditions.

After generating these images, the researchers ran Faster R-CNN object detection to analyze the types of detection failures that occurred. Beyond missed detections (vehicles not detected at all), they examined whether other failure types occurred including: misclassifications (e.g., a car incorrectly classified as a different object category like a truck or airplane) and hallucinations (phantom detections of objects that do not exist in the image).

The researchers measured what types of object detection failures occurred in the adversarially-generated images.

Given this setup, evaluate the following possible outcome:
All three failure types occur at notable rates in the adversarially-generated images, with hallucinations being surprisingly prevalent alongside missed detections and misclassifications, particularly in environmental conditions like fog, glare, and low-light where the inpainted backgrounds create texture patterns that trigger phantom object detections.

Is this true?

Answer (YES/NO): NO